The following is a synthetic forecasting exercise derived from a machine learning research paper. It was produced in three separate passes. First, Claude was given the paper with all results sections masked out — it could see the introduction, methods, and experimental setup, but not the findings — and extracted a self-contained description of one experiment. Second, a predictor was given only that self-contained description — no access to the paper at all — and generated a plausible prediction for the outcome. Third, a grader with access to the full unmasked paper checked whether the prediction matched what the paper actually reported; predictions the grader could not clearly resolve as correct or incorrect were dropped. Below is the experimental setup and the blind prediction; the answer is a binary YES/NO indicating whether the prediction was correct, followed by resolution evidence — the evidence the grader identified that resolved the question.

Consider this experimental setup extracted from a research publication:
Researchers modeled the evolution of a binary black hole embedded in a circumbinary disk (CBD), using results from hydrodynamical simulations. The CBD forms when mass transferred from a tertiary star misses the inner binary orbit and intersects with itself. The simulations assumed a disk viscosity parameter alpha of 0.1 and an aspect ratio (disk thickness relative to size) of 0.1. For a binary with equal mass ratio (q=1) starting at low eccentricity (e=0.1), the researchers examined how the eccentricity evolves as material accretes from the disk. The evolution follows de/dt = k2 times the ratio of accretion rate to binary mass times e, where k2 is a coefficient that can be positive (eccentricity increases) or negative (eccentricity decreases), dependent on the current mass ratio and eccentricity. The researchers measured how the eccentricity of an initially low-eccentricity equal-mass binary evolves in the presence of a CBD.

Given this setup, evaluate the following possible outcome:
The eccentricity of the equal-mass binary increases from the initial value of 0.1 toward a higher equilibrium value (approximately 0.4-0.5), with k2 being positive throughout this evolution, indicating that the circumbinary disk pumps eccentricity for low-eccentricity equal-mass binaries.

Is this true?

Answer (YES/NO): YES